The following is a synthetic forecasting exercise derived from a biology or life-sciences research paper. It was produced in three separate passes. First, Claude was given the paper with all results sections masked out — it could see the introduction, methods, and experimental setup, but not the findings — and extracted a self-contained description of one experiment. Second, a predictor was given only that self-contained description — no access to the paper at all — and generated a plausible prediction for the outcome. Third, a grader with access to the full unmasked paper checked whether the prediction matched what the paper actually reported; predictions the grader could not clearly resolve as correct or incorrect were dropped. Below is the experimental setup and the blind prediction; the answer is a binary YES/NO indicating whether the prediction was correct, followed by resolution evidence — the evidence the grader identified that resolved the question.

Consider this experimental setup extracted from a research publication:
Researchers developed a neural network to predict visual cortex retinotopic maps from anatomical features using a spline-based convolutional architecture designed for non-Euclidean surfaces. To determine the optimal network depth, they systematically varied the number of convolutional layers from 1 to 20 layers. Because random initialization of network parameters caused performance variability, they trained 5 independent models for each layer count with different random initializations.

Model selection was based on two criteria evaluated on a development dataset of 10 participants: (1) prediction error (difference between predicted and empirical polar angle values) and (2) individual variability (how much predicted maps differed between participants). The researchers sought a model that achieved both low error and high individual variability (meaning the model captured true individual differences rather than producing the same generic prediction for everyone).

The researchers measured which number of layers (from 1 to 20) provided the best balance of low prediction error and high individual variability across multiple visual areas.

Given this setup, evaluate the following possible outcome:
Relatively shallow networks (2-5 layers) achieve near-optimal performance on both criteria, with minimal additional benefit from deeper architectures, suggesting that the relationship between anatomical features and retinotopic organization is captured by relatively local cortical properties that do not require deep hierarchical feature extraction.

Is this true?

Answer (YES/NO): NO